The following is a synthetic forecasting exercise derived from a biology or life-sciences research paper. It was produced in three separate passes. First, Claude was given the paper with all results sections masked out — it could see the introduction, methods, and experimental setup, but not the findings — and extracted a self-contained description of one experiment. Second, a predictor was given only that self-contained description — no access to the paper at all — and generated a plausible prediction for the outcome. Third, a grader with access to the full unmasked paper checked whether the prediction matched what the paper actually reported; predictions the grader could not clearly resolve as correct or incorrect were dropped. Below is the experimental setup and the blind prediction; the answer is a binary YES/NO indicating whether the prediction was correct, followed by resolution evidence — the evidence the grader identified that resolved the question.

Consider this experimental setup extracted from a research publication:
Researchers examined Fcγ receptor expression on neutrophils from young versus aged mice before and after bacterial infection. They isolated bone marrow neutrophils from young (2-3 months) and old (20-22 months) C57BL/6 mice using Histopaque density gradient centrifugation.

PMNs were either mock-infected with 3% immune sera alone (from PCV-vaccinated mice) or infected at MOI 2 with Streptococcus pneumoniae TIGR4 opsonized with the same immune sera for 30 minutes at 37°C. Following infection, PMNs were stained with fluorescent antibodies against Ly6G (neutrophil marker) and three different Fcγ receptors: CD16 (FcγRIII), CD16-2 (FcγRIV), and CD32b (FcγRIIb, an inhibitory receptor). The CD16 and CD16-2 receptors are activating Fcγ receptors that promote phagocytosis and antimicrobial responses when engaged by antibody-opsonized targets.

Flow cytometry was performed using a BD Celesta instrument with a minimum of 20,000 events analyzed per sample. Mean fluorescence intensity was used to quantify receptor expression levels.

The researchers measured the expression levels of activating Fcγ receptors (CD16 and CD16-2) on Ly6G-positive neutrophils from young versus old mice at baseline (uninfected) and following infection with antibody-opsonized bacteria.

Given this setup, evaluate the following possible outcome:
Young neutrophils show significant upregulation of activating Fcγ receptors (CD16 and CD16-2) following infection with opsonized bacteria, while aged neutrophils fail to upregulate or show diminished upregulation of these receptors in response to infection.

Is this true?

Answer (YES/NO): NO